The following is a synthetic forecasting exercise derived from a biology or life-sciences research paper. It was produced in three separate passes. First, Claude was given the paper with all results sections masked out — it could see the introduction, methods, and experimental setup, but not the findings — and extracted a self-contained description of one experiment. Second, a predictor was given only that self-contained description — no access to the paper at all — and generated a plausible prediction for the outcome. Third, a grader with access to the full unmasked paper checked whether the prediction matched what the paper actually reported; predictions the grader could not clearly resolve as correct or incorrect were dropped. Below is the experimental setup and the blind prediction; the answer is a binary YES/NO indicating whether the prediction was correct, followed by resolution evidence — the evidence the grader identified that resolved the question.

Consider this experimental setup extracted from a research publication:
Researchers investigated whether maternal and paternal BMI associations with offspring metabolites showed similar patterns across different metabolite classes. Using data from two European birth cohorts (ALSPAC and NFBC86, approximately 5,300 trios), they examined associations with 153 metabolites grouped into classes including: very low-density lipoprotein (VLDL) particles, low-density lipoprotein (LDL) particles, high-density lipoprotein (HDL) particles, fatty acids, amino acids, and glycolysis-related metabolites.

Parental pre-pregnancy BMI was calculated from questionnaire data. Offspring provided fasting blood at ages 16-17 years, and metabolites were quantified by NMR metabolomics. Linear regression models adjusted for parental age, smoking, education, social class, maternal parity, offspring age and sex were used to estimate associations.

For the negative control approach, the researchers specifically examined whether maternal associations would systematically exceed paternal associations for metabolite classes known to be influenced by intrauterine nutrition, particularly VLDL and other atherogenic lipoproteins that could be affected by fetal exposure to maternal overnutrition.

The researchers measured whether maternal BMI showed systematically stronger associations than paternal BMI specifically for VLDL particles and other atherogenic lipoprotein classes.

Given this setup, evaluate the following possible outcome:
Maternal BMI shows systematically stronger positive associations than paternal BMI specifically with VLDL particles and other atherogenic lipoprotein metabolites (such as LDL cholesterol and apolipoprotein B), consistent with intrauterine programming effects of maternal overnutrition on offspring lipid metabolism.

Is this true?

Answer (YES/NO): NO